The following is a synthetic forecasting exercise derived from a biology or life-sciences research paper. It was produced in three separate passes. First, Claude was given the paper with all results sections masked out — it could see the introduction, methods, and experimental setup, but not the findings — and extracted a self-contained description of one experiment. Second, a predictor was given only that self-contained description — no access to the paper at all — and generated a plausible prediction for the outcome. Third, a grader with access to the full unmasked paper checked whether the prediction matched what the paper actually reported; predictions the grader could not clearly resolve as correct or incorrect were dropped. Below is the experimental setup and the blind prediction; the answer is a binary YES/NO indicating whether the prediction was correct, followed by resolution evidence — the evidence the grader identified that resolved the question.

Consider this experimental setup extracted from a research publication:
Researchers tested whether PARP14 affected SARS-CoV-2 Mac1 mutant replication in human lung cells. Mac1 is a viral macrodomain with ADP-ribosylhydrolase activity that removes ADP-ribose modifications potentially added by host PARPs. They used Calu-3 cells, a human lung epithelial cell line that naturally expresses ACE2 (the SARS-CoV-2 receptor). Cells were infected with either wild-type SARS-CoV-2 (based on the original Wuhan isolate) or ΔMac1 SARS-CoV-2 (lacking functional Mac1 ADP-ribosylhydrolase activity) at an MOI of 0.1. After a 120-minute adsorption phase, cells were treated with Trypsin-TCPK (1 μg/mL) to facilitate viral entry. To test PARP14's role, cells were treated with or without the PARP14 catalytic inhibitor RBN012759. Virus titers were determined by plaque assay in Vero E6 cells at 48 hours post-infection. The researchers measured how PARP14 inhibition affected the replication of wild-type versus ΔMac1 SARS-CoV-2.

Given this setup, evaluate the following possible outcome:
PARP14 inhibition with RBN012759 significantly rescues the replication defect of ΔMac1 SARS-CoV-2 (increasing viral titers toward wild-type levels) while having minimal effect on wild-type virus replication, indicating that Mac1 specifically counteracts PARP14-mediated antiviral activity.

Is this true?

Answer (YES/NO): NO